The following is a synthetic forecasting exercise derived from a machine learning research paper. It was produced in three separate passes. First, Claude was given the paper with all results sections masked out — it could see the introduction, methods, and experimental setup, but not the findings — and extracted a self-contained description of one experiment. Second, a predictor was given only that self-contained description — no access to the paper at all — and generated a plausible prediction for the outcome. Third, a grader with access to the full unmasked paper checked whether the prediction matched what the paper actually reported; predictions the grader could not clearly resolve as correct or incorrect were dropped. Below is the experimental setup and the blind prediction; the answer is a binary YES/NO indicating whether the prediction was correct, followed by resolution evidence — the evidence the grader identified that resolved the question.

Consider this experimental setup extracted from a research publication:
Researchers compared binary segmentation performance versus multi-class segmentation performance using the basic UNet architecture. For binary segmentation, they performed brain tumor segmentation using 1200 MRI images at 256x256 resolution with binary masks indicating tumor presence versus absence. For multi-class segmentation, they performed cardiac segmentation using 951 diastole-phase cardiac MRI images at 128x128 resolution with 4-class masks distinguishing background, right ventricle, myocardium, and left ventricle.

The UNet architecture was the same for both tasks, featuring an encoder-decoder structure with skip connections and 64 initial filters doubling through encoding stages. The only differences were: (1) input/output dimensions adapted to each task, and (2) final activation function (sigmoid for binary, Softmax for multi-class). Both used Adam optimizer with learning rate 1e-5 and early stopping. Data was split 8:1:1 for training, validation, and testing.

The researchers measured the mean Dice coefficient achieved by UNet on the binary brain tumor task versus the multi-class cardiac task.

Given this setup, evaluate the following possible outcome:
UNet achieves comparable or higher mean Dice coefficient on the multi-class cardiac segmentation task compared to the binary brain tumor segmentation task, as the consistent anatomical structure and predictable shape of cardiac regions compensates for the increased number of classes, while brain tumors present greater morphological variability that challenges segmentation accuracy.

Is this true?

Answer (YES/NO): YES